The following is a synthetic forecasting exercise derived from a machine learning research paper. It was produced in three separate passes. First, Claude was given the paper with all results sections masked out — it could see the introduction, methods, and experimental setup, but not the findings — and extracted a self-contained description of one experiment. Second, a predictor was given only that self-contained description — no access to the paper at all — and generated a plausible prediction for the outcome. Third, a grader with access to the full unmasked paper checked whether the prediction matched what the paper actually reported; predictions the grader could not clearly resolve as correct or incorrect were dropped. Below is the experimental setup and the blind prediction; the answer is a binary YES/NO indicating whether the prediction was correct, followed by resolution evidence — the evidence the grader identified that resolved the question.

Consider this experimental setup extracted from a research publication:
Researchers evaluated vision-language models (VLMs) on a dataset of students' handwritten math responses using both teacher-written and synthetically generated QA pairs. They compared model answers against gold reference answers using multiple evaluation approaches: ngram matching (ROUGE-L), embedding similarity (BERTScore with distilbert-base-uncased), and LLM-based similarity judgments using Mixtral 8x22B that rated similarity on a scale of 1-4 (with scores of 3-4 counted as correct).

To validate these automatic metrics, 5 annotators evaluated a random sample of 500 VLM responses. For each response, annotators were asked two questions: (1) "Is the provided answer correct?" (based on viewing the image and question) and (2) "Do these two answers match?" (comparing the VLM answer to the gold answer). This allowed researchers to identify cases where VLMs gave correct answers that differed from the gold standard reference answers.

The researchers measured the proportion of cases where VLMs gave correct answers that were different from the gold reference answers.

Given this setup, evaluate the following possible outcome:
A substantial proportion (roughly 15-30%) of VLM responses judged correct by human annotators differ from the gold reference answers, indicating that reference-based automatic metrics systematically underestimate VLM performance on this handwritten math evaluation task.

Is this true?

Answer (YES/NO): NO